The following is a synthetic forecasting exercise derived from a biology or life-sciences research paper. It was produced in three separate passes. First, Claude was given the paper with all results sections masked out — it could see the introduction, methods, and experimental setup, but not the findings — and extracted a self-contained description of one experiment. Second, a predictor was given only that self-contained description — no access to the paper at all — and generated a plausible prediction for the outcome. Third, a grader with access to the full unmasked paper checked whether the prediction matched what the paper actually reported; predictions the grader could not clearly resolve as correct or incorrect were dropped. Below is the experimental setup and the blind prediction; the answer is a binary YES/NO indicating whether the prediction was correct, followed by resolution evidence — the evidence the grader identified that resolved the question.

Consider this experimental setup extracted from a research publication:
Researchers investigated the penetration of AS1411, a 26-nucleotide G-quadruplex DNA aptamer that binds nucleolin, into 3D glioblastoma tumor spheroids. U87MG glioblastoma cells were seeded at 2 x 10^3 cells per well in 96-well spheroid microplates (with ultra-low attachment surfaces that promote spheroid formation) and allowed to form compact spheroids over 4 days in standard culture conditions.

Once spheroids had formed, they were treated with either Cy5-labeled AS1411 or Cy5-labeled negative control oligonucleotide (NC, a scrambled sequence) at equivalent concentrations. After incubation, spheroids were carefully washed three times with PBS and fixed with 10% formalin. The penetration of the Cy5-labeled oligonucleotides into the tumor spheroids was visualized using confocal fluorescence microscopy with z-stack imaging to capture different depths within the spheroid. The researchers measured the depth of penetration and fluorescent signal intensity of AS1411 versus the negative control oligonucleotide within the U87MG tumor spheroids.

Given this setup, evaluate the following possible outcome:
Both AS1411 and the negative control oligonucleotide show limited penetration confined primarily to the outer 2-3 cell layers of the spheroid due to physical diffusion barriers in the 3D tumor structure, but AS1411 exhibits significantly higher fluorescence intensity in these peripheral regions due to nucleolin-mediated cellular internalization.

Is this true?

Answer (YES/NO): NO